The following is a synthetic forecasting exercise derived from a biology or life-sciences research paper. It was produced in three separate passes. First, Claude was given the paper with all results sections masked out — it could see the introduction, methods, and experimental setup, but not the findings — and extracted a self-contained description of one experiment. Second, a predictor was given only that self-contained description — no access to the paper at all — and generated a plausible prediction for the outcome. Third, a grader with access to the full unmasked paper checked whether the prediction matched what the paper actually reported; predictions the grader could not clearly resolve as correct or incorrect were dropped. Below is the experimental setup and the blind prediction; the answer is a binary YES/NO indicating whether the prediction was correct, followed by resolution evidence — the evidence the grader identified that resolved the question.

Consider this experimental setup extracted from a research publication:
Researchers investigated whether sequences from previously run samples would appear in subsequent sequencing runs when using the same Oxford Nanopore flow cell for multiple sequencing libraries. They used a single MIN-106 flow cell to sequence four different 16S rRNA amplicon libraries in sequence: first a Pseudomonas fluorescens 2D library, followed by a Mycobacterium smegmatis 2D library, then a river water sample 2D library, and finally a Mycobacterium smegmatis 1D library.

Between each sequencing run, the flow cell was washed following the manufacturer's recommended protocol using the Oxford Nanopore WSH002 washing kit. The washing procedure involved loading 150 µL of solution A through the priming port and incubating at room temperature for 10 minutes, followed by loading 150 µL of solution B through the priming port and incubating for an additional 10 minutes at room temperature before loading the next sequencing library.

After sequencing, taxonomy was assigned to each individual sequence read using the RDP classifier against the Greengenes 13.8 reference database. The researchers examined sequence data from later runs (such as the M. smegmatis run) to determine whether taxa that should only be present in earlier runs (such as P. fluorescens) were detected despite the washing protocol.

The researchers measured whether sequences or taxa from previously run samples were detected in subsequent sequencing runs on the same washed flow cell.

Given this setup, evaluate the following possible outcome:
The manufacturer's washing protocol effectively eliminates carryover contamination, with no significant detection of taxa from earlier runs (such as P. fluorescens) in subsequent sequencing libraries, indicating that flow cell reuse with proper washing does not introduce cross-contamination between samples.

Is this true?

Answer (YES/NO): NO